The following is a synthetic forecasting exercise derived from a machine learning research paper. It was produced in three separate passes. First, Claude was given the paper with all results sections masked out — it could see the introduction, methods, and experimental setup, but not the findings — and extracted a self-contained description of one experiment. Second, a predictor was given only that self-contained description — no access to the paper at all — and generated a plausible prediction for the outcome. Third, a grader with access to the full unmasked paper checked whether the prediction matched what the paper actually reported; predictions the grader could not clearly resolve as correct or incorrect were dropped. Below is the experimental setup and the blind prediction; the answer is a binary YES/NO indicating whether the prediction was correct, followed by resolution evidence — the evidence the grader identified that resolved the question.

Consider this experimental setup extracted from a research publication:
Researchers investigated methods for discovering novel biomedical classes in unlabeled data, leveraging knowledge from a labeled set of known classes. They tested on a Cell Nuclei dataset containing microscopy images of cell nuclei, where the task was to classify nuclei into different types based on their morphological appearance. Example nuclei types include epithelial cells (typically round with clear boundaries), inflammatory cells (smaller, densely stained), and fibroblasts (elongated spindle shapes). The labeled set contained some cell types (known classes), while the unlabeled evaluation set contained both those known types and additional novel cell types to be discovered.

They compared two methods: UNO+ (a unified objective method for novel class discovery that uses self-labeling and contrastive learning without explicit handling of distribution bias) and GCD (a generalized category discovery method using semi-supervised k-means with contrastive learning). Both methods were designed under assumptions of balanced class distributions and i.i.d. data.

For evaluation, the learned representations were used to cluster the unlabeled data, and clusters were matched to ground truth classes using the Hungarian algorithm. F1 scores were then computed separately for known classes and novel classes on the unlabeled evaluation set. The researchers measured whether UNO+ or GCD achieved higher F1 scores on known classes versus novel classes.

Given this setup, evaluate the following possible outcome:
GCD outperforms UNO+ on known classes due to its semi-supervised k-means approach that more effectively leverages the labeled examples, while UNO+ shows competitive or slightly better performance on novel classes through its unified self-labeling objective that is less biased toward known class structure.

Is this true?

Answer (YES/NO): NO